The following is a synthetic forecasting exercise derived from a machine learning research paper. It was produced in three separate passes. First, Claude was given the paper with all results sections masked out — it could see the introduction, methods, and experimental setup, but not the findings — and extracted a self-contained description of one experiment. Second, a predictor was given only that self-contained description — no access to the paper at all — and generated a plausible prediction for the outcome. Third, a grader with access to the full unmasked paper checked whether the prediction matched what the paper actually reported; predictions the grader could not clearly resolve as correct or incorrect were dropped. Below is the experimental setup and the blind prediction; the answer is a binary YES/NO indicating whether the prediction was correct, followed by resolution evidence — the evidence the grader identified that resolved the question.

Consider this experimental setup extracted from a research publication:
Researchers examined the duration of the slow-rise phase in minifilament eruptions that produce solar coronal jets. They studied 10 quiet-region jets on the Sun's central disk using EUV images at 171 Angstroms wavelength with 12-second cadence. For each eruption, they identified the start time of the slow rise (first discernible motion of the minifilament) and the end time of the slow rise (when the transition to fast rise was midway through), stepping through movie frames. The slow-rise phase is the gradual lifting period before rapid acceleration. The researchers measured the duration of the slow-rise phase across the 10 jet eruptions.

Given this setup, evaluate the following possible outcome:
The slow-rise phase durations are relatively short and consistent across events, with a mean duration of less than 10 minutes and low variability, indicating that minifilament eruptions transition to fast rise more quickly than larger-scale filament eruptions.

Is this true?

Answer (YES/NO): NO